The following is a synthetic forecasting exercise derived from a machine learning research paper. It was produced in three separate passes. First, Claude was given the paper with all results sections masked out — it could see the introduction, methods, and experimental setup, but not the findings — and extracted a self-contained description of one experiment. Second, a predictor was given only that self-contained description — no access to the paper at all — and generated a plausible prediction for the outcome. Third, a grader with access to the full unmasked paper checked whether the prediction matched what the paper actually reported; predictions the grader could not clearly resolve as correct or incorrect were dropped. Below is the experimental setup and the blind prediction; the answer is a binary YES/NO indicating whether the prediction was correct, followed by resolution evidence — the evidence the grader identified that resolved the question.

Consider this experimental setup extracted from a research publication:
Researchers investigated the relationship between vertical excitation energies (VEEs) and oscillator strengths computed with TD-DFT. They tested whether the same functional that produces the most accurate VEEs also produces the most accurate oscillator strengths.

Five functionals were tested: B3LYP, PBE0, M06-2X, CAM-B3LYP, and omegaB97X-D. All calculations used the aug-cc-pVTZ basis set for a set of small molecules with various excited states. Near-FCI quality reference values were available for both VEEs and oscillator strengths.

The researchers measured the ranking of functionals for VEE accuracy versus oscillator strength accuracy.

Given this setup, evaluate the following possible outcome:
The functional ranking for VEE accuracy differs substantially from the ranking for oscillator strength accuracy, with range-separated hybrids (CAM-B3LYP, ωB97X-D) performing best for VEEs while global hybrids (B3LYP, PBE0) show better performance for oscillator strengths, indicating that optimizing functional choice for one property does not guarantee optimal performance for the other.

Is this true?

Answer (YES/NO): NO